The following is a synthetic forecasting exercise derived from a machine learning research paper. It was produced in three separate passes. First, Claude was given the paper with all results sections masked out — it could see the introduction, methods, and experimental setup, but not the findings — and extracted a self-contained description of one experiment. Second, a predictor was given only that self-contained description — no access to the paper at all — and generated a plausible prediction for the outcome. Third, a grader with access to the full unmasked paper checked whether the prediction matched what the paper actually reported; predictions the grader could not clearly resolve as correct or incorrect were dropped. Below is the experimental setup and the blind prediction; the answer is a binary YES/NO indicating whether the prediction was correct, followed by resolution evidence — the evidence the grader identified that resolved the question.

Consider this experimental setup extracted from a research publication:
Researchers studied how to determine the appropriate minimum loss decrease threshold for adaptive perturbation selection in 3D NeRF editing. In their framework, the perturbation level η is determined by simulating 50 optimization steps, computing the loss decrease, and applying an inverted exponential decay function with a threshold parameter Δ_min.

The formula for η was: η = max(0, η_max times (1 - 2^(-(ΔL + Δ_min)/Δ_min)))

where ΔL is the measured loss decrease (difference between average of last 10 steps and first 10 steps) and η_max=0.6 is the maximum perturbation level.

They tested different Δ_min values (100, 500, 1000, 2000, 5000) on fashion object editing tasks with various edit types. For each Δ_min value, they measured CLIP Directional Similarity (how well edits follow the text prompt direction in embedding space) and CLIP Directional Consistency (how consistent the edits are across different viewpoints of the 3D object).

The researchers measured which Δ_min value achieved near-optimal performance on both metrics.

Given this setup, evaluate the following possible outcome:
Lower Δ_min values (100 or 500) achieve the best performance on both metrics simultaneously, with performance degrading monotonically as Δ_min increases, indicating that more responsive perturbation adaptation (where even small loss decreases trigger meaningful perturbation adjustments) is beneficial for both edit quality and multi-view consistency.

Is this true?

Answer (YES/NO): NO